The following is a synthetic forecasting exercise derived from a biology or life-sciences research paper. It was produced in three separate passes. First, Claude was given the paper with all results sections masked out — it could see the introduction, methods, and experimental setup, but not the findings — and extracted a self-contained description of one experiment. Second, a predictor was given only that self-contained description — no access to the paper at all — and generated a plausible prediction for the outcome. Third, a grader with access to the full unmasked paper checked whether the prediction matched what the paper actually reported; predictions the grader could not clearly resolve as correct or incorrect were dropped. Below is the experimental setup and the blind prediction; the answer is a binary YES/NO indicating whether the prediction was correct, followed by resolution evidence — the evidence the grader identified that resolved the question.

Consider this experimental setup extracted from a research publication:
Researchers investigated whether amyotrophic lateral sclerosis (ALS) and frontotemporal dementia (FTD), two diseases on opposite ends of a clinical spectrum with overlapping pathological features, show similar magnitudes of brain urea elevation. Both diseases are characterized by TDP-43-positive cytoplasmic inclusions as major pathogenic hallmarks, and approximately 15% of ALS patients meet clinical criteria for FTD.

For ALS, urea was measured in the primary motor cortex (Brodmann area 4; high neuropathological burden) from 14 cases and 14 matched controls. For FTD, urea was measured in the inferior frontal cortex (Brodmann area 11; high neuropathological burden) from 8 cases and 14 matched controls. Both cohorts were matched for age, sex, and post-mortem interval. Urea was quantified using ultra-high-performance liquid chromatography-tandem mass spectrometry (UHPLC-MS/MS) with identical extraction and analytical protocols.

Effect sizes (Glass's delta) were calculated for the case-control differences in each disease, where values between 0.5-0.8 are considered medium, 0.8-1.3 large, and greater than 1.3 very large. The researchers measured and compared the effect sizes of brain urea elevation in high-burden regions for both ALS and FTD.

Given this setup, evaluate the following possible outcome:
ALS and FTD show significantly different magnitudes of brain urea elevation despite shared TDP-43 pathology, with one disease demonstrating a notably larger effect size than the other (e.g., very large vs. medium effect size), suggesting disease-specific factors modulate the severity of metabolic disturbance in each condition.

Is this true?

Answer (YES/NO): NO